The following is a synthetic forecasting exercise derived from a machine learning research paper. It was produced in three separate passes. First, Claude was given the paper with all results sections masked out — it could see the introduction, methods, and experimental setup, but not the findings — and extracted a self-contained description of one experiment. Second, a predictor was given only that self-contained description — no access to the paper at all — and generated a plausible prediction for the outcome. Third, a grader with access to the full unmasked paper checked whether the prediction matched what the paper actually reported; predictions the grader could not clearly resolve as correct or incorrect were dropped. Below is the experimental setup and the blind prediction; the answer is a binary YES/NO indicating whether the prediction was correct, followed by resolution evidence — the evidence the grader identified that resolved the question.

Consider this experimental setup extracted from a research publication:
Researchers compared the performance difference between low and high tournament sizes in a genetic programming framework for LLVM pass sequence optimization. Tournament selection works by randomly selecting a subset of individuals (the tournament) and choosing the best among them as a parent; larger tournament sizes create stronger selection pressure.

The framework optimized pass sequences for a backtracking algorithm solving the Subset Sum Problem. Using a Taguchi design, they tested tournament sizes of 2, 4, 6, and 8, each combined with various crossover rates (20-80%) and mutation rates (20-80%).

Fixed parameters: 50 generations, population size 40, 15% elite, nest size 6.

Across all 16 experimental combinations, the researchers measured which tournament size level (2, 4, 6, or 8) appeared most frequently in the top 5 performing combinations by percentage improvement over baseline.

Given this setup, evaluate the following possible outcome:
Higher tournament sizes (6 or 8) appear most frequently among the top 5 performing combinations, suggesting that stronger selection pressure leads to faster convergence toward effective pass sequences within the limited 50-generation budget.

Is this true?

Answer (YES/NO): NO